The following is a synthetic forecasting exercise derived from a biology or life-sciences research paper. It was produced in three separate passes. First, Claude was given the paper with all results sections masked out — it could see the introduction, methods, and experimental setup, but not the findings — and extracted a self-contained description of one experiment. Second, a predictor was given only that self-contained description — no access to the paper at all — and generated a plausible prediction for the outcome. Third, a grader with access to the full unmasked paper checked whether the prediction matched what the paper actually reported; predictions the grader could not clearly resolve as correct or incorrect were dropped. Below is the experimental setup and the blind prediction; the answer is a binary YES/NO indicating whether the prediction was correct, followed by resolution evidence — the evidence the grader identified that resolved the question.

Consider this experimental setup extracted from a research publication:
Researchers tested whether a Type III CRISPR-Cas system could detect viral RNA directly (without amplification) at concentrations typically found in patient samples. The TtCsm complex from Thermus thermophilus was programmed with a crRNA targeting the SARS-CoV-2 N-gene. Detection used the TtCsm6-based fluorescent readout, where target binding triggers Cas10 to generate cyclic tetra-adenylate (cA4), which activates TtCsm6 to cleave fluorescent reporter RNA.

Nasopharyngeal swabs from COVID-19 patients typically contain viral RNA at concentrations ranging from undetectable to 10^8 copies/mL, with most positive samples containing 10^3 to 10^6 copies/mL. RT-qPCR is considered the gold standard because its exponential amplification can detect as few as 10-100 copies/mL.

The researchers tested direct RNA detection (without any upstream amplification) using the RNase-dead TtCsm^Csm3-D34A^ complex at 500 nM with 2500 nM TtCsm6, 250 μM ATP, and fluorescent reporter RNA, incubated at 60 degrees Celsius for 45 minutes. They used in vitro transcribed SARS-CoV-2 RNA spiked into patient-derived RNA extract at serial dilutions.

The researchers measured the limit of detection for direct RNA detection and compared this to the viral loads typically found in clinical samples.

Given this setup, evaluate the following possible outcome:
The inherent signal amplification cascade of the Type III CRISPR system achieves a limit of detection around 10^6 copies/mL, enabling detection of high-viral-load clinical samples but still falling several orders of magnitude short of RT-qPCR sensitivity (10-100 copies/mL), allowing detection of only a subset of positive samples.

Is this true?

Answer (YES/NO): NO